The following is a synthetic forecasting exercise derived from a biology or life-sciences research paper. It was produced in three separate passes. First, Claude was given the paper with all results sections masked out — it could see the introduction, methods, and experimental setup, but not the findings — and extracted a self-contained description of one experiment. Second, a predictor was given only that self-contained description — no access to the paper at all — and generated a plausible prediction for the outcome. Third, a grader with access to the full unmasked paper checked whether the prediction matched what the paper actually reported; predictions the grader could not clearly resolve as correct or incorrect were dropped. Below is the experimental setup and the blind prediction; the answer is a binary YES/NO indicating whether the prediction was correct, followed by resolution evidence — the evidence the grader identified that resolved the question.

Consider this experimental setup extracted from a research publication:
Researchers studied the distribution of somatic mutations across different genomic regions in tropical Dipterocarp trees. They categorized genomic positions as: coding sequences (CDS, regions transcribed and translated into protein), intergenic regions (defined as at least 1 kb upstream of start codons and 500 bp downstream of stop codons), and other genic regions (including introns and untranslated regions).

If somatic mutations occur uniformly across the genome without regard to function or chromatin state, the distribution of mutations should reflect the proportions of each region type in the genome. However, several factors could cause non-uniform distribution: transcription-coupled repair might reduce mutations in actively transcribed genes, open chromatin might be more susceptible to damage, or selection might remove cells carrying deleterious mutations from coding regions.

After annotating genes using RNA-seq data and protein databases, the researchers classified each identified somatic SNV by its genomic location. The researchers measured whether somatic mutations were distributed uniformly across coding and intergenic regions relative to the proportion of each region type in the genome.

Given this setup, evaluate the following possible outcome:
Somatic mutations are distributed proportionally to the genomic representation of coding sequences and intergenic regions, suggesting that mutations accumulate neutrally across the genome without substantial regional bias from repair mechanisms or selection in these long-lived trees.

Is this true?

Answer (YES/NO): YES